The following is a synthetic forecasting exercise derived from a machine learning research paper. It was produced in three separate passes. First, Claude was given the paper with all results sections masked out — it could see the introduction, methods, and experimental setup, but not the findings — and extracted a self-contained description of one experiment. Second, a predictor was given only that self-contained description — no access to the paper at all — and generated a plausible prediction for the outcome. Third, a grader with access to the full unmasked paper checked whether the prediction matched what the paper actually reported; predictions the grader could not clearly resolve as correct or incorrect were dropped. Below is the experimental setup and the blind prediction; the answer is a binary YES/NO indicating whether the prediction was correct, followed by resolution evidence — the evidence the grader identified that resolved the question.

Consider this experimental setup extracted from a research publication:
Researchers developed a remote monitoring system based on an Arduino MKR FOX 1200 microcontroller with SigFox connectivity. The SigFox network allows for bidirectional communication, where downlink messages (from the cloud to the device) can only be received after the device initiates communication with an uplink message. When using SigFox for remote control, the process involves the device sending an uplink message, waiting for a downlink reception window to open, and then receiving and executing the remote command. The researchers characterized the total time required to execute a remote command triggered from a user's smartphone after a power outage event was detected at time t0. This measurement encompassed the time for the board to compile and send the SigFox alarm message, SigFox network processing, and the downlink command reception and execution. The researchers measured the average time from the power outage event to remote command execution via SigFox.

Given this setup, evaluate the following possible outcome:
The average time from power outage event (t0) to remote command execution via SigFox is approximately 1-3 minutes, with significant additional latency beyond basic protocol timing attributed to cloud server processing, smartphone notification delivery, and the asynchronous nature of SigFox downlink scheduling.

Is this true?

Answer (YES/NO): NO